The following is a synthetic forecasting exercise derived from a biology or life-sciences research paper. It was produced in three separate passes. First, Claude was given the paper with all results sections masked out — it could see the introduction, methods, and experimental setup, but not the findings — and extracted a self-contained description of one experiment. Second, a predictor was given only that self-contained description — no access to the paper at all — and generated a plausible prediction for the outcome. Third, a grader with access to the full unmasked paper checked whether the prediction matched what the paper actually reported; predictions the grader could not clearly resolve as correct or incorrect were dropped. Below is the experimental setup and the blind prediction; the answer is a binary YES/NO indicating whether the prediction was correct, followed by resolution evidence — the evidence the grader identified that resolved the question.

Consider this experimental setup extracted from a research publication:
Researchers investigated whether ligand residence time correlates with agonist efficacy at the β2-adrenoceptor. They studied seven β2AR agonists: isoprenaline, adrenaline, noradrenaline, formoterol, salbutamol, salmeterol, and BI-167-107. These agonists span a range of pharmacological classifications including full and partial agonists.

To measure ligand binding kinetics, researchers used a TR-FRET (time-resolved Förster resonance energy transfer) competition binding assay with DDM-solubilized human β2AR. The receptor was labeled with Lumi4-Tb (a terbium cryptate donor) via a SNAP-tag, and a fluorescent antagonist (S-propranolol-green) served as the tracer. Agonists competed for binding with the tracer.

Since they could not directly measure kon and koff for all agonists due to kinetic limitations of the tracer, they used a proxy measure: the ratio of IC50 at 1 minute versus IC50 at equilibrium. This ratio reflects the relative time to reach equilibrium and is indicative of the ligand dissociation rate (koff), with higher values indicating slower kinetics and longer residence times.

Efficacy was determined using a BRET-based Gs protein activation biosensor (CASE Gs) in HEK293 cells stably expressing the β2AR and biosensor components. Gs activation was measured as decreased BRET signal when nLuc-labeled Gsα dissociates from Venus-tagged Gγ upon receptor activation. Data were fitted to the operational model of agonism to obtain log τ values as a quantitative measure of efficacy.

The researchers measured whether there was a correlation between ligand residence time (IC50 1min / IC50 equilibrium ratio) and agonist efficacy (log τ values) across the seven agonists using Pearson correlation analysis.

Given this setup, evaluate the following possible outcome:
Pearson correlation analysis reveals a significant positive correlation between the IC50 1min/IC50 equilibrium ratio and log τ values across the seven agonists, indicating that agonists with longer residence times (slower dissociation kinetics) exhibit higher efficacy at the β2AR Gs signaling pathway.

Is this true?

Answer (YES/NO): NO